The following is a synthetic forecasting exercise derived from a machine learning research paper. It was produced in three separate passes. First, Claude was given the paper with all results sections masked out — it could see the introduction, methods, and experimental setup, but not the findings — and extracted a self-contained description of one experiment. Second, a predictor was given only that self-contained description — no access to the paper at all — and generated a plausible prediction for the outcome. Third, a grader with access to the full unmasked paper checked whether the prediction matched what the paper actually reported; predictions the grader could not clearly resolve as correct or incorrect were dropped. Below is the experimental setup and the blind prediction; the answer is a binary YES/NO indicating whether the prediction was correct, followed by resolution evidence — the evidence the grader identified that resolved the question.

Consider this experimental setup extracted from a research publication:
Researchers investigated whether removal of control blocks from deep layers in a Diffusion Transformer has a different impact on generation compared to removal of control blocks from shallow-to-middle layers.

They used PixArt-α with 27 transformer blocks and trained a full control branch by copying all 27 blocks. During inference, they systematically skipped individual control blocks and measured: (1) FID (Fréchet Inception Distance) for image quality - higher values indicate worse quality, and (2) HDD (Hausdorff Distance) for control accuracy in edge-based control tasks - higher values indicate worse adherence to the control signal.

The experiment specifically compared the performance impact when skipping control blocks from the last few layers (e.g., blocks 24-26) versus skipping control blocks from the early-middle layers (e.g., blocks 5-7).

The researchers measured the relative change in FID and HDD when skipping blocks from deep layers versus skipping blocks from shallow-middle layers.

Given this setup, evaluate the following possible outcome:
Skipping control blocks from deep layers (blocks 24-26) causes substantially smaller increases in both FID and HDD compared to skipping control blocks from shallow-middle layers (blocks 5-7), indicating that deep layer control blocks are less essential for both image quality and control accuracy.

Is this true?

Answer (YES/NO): YES